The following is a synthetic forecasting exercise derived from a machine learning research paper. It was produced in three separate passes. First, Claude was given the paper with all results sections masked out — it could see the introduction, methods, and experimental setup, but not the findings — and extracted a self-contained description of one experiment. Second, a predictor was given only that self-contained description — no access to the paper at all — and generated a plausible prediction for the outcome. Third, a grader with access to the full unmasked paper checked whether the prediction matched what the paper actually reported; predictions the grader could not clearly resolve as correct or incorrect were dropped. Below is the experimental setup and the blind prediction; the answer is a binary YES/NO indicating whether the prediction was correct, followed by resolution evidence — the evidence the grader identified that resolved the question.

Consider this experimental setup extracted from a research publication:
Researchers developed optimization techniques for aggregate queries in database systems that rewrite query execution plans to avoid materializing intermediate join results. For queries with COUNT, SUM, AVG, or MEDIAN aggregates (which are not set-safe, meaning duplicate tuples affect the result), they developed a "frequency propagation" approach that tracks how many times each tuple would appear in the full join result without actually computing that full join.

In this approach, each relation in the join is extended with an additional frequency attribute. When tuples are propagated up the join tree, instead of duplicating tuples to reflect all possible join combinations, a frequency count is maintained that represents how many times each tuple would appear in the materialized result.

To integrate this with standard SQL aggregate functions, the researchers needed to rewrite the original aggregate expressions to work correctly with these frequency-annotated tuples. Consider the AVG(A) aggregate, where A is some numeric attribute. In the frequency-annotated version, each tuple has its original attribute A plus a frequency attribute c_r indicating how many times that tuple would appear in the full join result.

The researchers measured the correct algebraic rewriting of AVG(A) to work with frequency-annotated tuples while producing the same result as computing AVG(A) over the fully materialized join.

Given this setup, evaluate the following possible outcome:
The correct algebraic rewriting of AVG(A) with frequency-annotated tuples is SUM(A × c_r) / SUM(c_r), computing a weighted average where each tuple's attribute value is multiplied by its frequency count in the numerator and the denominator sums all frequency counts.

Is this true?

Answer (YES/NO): NO